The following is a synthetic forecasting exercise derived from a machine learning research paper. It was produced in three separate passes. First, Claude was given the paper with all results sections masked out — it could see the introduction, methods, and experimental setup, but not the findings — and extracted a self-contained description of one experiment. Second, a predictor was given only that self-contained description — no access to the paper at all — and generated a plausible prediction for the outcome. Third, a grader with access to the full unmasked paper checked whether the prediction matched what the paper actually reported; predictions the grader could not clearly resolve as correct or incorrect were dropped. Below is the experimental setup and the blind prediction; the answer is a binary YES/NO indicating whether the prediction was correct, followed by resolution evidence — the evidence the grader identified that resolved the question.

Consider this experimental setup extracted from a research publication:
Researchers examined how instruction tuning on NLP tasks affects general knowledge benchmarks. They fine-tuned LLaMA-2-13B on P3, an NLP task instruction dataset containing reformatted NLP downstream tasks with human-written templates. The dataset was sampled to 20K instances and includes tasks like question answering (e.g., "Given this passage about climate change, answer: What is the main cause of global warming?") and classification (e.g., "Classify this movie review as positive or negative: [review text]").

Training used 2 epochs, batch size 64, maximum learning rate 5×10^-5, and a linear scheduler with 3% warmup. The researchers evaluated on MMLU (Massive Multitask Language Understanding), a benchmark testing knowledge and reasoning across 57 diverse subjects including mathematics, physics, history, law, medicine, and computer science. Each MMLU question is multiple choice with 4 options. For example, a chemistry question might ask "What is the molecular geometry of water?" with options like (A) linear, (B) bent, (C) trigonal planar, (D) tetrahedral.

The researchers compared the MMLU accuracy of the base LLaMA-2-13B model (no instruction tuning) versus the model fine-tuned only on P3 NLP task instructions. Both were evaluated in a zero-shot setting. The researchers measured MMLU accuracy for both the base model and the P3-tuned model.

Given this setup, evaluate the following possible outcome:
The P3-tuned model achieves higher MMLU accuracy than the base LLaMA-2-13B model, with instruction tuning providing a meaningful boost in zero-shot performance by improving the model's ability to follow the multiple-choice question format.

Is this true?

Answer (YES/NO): NO